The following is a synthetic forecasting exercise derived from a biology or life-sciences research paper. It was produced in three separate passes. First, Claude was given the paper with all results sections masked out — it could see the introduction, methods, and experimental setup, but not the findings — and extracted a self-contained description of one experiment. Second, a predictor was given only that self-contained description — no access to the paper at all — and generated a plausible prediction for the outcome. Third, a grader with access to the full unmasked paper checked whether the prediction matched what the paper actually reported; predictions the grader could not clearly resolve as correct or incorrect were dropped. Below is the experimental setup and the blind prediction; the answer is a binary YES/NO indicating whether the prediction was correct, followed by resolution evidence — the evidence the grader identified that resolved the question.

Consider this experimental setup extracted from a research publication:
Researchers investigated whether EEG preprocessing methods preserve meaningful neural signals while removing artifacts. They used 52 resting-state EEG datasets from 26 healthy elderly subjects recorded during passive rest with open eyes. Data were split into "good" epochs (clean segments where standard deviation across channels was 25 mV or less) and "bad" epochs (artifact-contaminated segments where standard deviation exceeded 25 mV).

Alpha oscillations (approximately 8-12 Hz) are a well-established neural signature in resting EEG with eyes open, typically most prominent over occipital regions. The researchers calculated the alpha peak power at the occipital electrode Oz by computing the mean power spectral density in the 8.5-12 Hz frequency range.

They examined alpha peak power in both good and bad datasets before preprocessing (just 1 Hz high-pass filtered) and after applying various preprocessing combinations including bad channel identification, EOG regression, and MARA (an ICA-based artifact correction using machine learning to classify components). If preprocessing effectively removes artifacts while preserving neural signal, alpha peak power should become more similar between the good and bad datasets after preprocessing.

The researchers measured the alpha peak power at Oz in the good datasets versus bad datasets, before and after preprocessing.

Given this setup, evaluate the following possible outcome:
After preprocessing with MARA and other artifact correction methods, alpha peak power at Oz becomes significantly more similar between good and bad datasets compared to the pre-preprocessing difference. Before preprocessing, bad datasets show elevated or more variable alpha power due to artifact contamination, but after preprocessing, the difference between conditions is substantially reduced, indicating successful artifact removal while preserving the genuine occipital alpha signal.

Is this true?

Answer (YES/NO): NO